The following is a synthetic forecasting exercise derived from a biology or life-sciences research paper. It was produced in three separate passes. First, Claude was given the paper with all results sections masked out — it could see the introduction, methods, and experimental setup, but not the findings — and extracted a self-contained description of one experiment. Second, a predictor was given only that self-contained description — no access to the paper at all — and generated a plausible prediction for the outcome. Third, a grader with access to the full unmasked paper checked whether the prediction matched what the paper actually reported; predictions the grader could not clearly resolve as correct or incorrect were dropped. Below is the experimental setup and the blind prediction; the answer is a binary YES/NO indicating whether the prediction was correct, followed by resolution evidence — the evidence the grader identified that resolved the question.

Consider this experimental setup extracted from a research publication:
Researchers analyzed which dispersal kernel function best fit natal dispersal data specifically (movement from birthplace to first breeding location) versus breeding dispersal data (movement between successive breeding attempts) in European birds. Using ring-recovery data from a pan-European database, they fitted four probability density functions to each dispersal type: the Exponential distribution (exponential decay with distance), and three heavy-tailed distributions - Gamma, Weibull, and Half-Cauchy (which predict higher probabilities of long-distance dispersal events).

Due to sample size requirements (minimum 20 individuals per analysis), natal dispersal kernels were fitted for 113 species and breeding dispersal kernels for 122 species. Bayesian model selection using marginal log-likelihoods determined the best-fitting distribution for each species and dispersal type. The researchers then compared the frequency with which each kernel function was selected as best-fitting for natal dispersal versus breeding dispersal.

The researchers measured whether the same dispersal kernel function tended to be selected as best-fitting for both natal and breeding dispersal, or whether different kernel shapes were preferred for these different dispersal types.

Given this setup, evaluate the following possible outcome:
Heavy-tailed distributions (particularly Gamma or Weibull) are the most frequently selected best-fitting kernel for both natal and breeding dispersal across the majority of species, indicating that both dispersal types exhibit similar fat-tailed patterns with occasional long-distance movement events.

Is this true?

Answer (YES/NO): YES